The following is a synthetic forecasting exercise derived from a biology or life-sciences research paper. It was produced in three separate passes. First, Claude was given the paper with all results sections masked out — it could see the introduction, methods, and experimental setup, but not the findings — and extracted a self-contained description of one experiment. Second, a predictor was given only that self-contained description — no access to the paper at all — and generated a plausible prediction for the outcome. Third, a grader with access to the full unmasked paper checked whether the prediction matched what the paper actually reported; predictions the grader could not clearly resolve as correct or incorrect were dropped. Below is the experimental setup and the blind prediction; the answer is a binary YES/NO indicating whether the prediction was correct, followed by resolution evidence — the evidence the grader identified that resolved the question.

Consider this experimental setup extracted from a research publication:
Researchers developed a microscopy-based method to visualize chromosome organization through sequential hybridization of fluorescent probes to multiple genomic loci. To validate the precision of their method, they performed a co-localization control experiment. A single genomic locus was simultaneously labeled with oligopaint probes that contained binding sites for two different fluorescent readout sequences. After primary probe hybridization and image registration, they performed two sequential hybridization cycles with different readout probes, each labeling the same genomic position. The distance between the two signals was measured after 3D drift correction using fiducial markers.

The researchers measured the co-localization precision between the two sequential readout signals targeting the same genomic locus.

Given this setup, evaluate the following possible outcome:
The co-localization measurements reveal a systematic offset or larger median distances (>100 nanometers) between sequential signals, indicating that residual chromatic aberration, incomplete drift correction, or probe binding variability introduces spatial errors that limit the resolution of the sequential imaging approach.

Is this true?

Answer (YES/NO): NO